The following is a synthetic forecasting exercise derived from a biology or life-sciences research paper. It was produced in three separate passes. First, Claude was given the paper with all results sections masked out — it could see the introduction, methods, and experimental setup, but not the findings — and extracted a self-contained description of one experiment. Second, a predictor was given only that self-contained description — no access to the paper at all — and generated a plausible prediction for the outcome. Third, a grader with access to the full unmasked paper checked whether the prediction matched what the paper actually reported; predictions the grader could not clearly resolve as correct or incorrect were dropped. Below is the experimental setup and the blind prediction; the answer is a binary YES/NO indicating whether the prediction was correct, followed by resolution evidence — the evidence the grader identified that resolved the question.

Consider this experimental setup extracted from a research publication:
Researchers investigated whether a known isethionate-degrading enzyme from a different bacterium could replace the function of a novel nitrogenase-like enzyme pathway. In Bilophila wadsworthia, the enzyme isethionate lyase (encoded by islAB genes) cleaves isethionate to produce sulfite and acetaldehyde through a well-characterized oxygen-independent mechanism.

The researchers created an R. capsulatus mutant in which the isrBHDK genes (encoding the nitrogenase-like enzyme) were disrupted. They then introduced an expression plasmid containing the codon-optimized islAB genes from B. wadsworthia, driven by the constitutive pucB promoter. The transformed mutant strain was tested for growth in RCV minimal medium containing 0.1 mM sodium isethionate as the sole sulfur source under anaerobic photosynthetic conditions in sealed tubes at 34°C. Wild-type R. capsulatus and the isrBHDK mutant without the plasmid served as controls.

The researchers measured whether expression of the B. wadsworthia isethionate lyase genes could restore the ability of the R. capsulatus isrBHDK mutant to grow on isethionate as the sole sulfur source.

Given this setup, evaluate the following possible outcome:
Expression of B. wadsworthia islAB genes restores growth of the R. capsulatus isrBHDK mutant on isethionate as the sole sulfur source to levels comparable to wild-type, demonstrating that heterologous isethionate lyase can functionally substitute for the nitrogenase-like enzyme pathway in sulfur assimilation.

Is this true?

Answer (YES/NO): NO